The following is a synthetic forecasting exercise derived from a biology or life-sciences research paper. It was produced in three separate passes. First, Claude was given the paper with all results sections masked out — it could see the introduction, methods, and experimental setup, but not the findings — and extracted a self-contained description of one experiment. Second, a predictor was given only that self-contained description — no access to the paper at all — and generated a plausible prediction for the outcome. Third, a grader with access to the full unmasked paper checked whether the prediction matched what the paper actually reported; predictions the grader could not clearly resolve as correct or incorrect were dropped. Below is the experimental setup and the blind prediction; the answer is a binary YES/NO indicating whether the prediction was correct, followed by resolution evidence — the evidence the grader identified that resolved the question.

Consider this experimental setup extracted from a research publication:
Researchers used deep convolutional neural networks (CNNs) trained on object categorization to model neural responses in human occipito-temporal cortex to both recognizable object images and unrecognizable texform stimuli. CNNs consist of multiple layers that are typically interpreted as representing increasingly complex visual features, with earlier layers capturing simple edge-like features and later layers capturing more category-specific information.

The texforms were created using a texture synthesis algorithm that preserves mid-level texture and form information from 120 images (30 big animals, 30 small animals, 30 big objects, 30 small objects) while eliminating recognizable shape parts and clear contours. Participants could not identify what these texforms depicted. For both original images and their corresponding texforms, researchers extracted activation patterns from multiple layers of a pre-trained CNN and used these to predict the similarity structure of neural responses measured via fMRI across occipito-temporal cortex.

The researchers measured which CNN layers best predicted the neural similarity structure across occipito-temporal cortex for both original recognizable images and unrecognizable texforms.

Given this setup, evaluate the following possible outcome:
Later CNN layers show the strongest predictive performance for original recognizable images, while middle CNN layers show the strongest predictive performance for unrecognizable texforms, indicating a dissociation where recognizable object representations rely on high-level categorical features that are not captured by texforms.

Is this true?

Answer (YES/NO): NO